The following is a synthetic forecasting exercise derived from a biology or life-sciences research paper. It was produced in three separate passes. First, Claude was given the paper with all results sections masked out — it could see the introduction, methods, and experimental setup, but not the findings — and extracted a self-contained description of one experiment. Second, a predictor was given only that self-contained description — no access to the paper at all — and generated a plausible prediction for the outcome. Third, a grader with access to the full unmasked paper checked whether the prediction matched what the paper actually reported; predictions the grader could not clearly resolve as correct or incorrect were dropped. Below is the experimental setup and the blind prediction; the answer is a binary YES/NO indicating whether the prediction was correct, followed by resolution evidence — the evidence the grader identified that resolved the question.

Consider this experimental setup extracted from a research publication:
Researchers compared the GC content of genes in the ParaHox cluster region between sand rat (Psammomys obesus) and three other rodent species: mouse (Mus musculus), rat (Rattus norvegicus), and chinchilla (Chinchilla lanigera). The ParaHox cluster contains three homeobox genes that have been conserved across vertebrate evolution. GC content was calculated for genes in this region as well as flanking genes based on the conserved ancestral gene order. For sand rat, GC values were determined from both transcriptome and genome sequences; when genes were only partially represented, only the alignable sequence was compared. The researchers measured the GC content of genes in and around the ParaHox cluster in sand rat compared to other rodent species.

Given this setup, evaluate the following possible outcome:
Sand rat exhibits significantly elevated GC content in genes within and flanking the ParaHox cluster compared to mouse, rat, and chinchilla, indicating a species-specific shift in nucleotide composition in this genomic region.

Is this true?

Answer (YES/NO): YES